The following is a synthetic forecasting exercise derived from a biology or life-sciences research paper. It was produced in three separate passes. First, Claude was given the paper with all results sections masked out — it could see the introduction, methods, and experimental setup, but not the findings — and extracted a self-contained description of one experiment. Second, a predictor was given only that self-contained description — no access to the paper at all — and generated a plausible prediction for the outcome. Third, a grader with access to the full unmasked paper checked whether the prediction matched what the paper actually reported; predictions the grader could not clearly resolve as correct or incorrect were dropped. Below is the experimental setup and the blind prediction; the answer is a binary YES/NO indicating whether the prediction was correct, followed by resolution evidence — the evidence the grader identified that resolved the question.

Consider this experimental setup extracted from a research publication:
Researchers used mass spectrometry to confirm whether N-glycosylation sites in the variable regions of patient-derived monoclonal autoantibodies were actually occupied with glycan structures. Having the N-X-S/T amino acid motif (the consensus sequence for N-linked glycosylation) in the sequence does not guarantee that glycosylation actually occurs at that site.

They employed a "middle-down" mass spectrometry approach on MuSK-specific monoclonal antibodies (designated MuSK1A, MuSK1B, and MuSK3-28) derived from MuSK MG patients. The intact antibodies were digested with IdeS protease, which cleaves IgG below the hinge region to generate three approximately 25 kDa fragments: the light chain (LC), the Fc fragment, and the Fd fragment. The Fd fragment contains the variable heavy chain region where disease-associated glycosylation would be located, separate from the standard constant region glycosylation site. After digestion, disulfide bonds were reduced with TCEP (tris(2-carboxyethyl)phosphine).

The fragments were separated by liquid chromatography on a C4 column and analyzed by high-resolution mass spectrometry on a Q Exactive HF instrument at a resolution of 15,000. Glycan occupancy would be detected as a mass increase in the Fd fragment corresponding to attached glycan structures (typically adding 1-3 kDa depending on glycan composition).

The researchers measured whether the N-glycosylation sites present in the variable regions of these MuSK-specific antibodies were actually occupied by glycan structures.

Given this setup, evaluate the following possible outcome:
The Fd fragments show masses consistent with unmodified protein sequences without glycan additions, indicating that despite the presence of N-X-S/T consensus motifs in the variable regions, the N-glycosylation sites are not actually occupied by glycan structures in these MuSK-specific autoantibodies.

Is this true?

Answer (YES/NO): NO